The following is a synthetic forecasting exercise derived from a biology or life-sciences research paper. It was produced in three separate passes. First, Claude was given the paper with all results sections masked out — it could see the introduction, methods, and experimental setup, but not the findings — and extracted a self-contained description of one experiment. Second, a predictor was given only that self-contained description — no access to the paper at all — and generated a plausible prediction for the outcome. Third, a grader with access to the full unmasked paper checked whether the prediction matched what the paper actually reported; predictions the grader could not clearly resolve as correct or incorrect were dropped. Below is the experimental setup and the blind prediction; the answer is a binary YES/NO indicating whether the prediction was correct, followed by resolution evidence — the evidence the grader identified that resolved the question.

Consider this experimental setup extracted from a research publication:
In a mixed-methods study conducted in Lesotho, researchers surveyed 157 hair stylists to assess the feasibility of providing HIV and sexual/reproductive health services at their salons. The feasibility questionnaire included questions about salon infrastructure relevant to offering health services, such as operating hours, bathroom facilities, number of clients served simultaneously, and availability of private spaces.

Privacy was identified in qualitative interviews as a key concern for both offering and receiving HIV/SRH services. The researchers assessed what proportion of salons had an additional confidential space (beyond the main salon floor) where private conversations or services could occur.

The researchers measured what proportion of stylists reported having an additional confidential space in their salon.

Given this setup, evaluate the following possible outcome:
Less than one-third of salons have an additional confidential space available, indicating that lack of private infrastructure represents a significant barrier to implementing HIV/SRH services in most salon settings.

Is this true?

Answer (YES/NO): YES